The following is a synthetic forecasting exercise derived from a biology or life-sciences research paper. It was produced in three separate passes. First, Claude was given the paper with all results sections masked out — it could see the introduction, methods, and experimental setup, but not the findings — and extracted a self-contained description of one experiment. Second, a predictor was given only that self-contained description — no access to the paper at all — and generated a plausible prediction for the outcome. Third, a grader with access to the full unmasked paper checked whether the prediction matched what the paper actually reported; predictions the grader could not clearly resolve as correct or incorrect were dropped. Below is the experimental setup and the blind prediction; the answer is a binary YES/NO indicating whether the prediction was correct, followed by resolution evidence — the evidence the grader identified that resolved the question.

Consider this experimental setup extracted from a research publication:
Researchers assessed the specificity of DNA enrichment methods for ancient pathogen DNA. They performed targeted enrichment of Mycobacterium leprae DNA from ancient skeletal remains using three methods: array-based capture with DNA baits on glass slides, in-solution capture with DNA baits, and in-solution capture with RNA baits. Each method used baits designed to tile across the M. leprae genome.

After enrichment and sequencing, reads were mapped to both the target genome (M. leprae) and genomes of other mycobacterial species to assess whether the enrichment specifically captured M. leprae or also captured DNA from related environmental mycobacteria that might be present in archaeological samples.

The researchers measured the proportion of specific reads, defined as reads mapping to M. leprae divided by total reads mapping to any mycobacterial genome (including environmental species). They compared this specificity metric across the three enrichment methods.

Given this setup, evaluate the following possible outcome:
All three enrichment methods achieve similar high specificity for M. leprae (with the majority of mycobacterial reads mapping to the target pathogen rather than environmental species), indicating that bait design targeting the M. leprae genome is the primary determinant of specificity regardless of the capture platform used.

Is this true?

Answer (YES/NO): NO